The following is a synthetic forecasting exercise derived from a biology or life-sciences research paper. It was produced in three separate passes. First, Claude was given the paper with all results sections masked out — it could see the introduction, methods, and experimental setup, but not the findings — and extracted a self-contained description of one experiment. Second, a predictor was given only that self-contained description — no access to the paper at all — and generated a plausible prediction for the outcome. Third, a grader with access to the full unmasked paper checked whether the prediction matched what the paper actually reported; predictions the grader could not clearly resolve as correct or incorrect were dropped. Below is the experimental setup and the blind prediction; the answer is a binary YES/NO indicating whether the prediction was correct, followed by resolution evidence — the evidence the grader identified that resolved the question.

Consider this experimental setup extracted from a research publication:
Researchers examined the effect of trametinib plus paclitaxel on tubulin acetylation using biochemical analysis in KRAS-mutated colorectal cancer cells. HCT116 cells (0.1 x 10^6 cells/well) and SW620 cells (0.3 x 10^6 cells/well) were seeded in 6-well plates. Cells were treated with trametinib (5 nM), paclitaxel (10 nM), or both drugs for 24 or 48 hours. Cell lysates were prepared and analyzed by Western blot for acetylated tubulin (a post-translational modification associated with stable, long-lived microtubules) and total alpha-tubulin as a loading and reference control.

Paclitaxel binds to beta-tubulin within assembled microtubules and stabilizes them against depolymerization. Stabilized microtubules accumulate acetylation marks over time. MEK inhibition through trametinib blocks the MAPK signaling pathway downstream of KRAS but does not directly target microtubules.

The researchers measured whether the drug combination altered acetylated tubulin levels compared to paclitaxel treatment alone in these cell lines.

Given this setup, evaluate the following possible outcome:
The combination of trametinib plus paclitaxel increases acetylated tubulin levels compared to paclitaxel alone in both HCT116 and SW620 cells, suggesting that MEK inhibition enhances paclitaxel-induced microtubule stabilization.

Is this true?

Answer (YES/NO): YES